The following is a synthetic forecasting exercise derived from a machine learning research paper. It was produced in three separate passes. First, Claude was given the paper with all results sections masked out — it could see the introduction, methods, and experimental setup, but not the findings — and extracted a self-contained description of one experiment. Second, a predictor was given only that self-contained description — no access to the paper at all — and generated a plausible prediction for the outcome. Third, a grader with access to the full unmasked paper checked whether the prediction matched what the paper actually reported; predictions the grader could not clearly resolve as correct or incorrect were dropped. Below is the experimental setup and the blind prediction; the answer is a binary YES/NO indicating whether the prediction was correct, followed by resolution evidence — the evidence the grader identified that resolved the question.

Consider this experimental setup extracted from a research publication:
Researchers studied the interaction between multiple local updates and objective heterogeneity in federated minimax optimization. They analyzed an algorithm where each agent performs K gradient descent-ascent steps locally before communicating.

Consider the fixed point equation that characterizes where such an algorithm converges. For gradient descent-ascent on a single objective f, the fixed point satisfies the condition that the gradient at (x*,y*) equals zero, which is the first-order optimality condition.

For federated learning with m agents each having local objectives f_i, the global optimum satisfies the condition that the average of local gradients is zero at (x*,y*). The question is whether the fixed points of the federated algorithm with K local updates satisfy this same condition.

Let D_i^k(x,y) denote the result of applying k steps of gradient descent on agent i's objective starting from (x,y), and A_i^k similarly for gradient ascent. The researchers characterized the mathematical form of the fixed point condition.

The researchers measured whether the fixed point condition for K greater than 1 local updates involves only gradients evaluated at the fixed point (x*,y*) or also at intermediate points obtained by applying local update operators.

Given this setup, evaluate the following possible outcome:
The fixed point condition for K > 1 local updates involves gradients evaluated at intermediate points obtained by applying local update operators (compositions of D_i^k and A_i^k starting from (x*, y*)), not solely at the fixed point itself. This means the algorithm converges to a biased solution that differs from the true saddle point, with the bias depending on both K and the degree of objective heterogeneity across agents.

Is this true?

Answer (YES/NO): YES